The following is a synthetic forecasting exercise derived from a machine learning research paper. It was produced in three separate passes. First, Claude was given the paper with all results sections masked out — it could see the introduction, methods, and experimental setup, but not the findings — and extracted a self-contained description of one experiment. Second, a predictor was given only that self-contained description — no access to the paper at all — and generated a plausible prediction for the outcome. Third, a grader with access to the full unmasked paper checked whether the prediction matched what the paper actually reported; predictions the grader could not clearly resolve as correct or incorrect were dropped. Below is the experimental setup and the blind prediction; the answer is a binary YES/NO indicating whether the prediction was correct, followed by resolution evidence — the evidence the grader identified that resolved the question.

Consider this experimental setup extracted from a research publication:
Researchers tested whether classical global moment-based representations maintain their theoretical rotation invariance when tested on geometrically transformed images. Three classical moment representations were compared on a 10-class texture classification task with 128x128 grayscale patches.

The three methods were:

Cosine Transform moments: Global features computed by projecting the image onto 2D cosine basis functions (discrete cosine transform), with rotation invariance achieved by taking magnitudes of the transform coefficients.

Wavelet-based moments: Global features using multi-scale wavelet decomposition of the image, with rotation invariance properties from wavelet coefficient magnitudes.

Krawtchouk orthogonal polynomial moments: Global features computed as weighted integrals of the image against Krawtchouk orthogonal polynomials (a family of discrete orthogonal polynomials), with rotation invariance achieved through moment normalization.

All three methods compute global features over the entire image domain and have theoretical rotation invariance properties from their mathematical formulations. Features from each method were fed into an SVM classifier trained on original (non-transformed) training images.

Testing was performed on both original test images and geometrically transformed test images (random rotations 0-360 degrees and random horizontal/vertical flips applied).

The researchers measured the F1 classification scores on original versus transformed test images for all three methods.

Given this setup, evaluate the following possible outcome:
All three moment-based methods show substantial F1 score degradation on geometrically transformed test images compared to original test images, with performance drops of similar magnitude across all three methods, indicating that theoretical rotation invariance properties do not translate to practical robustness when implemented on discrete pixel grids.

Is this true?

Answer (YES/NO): NO